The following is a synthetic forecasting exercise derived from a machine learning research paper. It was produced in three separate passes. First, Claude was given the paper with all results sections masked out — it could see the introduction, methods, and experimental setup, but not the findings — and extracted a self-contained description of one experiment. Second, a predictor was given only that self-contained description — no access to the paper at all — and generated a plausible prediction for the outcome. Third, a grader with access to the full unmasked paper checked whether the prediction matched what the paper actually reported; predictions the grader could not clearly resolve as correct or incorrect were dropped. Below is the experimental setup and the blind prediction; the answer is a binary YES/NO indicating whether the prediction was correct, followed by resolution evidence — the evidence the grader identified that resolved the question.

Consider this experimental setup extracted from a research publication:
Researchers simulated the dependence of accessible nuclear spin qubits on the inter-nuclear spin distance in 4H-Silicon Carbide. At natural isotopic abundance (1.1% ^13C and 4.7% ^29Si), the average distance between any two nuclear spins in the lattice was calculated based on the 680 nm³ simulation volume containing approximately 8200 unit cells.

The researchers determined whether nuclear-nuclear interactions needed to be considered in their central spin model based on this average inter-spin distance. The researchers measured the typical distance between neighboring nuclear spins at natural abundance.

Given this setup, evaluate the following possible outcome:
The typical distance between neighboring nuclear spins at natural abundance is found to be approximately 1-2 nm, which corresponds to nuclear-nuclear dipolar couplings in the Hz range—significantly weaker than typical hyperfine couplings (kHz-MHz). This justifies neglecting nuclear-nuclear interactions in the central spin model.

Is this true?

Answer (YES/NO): NO